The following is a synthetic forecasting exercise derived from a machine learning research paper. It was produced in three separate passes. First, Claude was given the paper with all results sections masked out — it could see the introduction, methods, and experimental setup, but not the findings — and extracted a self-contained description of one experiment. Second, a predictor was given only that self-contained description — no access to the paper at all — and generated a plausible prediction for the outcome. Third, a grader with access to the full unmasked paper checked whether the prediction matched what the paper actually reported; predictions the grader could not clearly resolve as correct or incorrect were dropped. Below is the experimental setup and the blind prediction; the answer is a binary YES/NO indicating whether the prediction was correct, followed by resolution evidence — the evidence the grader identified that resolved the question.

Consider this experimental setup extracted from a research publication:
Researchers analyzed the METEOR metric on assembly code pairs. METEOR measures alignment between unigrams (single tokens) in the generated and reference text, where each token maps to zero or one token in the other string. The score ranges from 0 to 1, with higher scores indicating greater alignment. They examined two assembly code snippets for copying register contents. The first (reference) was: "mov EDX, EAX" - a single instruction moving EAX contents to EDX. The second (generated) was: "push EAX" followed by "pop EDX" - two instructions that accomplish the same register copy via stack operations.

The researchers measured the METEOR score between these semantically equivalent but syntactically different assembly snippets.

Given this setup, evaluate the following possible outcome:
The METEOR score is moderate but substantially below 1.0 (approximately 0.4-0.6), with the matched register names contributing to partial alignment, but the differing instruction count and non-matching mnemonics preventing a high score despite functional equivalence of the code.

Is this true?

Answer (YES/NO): NO